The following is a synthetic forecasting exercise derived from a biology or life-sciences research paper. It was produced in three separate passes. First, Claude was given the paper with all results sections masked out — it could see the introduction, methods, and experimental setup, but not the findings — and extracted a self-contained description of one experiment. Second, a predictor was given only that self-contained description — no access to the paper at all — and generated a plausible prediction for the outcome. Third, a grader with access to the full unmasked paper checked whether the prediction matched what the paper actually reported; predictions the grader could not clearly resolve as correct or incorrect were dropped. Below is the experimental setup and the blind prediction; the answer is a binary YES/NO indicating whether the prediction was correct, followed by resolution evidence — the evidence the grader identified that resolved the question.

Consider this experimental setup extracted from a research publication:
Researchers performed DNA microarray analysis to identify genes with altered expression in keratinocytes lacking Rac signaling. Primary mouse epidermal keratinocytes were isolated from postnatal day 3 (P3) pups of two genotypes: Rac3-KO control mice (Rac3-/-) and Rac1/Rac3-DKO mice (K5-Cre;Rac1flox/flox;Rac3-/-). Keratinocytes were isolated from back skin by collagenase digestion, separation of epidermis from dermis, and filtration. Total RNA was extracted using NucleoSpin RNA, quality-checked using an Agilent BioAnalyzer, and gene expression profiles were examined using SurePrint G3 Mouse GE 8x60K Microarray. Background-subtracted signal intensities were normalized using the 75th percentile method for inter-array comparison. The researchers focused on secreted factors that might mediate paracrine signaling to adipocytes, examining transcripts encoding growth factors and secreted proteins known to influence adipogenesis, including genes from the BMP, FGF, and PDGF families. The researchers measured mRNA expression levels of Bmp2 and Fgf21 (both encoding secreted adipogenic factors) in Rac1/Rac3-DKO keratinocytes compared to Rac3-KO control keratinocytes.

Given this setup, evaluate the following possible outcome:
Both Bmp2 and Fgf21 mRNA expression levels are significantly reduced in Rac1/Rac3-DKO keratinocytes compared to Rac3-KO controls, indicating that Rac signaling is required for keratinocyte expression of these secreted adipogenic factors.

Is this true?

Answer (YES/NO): YES